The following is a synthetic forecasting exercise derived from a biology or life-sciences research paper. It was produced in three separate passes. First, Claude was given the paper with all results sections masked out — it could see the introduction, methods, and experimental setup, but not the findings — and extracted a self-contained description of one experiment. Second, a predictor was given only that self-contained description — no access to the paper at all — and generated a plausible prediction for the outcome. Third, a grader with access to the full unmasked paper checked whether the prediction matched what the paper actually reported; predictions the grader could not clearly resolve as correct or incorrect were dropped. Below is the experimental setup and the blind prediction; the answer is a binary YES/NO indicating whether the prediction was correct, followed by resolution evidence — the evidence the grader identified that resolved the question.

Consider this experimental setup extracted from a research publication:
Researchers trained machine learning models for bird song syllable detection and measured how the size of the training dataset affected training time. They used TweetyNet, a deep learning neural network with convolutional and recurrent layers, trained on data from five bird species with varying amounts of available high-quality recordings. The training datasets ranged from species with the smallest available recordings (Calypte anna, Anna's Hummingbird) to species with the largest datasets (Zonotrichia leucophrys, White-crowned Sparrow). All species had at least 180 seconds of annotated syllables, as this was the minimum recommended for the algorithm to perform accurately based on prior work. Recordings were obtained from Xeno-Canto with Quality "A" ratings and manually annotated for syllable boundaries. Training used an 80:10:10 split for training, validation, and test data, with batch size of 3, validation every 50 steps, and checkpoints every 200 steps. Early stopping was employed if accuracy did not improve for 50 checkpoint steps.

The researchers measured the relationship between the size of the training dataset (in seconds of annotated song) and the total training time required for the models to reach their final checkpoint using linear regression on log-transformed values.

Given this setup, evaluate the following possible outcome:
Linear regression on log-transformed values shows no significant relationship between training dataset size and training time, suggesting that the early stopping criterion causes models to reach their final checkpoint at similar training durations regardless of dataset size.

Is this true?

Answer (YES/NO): NO